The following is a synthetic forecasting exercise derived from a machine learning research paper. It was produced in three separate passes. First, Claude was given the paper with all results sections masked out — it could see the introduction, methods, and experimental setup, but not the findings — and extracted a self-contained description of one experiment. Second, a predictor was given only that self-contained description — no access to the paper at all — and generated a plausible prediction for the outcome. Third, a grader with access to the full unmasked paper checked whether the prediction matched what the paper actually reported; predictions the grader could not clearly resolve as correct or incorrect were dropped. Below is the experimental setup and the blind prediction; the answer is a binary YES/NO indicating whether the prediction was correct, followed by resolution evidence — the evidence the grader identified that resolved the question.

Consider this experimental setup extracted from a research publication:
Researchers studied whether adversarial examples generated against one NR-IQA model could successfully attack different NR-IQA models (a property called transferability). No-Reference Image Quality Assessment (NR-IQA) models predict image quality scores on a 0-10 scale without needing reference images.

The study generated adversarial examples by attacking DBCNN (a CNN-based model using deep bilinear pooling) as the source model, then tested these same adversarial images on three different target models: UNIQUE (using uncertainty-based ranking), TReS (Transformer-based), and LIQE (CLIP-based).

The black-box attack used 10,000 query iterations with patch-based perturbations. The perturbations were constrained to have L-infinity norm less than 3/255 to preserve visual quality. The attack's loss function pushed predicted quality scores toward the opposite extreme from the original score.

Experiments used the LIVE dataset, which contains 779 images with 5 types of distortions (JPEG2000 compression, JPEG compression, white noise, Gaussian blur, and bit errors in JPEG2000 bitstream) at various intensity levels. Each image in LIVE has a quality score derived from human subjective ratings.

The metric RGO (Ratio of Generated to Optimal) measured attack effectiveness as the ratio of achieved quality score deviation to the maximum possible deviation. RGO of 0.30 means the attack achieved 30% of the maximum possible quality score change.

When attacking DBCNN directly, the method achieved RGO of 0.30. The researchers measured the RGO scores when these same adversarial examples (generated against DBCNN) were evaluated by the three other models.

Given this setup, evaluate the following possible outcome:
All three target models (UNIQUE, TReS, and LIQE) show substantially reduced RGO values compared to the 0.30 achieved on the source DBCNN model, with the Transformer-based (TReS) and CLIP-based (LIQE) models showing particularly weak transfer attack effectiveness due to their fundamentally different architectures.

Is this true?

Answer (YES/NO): NO